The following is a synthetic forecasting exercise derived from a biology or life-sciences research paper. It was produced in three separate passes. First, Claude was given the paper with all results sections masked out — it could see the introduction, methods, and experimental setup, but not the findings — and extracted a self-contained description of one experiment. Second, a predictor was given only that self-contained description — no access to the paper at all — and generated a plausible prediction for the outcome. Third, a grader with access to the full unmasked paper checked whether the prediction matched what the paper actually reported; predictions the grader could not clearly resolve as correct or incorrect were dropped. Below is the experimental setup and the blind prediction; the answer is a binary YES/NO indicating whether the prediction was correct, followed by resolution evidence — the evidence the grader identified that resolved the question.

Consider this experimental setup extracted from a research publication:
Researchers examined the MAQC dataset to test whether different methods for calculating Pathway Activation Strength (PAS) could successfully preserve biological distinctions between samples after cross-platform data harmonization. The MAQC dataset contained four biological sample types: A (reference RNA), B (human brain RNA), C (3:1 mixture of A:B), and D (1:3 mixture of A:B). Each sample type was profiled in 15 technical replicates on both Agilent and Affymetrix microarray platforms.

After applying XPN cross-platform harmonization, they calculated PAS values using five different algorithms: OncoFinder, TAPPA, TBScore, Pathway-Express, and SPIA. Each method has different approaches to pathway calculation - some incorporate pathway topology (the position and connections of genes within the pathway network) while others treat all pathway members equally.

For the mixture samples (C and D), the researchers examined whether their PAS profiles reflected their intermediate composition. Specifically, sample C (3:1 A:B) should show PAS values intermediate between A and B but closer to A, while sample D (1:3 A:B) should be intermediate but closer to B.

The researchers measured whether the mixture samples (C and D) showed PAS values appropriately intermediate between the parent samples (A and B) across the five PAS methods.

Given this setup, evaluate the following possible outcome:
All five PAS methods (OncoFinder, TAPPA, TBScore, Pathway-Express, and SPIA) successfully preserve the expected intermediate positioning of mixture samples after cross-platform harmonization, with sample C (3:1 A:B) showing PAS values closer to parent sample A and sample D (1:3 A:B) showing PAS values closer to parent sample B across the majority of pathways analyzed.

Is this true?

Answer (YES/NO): NO